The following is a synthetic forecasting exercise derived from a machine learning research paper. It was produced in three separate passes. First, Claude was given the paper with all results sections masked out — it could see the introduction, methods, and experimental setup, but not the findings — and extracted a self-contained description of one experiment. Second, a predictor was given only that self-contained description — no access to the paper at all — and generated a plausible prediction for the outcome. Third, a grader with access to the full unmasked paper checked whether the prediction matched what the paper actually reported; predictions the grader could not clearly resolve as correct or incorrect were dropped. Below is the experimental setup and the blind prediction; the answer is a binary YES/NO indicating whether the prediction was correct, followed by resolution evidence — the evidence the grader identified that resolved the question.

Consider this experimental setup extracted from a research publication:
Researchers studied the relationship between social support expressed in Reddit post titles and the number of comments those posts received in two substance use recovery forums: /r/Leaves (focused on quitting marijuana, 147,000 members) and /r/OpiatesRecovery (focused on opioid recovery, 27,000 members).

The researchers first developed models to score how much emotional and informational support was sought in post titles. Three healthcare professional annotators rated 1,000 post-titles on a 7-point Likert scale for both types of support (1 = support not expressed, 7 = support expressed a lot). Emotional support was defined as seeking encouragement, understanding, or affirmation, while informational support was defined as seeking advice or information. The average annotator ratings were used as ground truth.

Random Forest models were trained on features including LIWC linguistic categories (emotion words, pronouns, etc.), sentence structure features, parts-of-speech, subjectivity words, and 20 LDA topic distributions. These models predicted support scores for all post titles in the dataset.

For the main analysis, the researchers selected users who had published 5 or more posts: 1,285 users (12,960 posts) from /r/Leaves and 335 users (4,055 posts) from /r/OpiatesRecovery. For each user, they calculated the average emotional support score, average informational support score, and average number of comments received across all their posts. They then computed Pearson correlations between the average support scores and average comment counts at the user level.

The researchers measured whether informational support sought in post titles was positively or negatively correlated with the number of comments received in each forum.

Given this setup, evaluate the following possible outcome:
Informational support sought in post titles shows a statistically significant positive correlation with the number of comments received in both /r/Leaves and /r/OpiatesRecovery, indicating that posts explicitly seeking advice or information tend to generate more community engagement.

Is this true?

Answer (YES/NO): NO